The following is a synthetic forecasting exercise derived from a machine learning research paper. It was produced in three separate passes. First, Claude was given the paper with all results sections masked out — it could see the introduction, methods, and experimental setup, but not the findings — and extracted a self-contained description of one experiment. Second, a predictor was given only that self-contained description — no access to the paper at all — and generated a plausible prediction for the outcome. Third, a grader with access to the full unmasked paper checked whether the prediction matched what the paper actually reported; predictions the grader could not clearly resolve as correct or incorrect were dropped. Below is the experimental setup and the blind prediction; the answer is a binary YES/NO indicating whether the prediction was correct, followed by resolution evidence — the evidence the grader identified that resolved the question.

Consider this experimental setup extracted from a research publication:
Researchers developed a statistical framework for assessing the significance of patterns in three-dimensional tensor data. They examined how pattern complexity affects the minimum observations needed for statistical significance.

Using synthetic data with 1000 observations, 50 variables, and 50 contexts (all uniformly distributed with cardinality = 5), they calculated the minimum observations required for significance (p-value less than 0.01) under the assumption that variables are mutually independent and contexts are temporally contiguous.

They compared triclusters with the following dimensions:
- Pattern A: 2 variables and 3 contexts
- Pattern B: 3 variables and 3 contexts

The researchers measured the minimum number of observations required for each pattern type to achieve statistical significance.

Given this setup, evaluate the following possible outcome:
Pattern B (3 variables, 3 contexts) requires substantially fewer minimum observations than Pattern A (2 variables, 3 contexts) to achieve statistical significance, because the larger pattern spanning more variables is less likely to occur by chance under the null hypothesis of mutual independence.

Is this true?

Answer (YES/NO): YES